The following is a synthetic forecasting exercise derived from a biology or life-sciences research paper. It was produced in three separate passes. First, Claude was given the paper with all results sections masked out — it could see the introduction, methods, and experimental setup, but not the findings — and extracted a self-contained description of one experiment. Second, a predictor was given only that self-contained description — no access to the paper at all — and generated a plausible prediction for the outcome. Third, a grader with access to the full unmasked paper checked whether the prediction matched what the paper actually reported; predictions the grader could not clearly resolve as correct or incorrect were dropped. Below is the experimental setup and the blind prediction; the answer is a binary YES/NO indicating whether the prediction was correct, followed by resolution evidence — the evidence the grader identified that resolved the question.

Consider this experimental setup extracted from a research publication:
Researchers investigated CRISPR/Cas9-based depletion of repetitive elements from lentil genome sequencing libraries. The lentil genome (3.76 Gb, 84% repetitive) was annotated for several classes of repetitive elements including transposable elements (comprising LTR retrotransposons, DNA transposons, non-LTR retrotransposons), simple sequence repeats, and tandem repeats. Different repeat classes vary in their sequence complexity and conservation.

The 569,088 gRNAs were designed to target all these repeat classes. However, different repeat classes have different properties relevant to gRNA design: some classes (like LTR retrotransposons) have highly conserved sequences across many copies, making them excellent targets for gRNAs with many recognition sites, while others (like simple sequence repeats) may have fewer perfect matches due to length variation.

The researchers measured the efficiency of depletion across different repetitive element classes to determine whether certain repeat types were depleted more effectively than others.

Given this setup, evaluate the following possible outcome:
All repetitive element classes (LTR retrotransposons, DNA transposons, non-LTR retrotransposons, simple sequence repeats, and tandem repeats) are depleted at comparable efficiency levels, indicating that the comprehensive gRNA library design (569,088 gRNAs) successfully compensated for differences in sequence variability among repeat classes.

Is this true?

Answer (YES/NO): NO